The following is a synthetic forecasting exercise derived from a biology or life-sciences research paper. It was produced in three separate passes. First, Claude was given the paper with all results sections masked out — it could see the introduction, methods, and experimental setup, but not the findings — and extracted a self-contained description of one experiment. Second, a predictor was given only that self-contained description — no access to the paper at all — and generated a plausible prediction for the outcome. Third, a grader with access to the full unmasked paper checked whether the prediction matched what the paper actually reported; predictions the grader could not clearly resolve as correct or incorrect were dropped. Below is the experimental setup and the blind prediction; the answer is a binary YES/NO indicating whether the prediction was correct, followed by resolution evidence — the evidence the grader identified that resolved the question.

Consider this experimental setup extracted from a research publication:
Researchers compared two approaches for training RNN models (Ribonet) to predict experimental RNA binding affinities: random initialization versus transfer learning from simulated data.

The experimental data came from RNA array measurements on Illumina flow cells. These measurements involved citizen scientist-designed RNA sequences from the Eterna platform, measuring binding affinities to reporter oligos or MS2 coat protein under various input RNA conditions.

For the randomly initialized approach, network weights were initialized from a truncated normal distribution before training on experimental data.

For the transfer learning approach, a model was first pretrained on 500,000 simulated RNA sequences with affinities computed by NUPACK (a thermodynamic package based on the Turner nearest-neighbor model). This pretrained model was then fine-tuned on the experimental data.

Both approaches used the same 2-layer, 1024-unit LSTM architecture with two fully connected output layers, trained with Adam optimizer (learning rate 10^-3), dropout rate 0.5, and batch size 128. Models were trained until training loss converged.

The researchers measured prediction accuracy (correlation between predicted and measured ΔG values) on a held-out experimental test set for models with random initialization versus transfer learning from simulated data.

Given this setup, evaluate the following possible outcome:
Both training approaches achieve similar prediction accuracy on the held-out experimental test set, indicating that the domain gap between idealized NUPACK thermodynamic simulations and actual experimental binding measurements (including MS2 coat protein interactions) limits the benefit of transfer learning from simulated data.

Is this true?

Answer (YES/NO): NO